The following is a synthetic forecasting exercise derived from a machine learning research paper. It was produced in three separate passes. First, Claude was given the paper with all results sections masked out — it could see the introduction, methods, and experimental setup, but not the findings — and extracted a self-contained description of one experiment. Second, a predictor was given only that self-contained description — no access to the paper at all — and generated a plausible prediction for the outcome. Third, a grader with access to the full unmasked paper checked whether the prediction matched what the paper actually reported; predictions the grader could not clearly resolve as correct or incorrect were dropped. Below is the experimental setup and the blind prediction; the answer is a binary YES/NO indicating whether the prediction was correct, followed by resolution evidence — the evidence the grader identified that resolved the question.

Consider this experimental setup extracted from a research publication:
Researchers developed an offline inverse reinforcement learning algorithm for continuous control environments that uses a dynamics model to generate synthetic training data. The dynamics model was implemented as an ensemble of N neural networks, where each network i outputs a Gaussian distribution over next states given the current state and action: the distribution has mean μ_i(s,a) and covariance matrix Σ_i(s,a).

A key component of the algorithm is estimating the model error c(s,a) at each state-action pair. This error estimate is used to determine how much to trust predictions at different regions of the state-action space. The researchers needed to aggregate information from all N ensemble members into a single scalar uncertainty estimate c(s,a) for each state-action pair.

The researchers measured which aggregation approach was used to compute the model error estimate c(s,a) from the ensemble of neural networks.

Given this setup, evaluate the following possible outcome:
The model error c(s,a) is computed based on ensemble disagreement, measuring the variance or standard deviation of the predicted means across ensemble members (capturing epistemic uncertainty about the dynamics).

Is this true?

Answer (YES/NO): NO